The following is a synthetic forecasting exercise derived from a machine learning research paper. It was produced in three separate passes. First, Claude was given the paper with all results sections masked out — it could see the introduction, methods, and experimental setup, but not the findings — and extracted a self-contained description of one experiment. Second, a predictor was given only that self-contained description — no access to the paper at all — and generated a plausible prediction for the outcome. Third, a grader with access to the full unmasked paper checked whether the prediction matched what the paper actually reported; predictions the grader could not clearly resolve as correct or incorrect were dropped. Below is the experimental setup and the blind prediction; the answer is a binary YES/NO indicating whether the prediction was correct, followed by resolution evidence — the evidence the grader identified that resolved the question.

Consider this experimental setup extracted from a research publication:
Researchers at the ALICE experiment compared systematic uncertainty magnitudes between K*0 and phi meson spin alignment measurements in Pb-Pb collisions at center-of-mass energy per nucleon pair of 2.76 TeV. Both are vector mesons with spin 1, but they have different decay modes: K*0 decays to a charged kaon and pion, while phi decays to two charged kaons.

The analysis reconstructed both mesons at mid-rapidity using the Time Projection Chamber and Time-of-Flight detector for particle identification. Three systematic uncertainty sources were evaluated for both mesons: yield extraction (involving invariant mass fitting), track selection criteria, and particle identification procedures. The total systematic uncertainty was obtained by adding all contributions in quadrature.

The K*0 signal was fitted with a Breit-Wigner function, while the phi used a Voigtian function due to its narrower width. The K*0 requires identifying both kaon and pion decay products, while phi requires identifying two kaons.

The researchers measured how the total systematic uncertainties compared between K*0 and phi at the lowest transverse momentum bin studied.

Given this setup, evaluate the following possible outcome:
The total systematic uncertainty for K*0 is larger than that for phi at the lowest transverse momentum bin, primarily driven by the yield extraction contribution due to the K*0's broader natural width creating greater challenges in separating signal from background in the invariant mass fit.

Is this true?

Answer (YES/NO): NO